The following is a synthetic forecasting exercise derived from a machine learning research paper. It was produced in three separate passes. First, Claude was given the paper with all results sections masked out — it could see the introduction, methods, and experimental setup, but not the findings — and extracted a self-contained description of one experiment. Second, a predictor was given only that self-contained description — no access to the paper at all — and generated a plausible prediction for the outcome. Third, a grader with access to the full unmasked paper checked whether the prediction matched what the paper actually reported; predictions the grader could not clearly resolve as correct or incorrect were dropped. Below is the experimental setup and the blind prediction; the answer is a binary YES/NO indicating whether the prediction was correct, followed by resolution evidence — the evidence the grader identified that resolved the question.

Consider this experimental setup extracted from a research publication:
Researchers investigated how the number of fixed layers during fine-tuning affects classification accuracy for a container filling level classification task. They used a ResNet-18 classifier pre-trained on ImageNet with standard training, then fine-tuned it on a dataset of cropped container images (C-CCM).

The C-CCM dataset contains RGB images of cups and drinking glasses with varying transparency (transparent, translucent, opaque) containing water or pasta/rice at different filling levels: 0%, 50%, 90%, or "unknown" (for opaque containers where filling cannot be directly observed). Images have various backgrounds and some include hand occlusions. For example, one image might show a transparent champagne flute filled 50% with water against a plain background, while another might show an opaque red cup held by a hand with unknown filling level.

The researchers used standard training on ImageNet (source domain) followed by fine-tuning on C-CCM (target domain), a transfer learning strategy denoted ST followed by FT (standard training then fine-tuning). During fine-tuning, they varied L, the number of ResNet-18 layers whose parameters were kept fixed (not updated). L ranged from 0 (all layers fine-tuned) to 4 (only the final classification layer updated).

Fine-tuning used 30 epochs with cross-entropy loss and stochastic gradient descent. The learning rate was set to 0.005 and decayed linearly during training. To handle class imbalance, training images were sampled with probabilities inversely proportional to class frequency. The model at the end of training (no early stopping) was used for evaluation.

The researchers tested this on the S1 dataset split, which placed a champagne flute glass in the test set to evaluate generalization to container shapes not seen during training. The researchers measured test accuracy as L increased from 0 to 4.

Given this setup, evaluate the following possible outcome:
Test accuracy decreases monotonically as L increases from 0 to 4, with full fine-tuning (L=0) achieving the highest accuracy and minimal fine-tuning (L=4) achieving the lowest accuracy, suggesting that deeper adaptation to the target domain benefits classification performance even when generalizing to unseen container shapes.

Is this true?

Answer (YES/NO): NO